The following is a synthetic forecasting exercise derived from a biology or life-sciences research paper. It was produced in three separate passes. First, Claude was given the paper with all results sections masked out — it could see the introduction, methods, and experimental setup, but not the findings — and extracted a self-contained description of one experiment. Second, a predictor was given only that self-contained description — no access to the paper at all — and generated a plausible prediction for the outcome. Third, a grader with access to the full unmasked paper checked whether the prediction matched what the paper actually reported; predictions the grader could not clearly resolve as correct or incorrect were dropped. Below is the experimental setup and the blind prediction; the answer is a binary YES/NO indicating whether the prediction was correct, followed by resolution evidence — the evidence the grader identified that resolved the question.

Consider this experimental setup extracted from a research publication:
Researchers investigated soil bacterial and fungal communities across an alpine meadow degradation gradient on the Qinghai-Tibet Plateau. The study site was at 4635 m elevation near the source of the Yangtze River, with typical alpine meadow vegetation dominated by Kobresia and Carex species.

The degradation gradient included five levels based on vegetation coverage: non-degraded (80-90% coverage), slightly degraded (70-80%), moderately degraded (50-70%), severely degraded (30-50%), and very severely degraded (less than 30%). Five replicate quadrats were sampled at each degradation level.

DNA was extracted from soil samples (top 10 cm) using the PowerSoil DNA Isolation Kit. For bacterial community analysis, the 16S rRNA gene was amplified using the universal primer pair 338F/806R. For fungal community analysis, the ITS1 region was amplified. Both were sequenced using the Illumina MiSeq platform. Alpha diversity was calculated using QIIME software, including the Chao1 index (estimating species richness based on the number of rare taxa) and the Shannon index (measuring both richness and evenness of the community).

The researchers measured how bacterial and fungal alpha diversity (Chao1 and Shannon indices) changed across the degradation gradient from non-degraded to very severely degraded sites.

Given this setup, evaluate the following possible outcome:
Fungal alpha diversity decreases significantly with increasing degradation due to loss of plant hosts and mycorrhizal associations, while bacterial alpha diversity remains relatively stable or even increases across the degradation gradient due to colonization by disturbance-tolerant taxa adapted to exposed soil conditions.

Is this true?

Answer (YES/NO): NO